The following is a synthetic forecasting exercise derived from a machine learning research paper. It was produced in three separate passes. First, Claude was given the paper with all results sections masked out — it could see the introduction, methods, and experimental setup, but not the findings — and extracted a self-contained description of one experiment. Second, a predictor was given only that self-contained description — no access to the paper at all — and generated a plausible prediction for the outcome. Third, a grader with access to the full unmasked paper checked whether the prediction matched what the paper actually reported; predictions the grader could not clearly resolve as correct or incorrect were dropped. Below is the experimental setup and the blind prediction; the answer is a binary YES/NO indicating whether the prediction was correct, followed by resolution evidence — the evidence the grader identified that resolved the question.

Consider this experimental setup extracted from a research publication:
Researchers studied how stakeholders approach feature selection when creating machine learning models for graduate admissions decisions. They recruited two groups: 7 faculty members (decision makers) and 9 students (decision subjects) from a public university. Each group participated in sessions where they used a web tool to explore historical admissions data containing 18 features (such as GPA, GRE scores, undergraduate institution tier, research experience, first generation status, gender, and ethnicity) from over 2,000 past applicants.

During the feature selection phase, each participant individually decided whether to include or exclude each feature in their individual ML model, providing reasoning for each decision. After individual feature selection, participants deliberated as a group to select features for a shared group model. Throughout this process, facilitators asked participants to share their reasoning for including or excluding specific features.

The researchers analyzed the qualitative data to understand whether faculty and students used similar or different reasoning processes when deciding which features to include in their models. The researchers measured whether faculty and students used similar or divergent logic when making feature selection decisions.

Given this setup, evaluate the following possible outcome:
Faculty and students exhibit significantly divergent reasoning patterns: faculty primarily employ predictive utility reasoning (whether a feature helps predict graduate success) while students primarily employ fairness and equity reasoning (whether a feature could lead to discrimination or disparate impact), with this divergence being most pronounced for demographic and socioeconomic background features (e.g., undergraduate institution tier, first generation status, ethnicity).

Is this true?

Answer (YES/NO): NO